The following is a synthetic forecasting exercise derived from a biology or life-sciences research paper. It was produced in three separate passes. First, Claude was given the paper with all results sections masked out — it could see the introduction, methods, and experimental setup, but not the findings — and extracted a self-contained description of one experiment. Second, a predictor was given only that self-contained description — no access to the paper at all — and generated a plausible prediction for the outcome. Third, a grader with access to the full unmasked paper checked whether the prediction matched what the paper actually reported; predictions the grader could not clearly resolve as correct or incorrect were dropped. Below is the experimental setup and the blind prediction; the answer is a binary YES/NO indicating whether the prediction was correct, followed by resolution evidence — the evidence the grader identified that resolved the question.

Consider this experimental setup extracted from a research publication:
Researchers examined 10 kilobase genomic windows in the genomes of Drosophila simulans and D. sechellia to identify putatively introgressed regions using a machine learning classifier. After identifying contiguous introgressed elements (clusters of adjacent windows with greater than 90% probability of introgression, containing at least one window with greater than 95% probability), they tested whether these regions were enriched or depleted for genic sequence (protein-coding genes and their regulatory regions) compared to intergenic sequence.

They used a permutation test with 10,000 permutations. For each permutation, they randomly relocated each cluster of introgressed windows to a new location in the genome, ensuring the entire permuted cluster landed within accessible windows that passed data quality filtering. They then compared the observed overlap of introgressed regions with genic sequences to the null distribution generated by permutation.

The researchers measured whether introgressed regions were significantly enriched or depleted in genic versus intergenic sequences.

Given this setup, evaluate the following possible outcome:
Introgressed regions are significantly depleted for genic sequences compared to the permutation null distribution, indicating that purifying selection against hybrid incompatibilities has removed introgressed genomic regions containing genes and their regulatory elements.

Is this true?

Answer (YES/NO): NO